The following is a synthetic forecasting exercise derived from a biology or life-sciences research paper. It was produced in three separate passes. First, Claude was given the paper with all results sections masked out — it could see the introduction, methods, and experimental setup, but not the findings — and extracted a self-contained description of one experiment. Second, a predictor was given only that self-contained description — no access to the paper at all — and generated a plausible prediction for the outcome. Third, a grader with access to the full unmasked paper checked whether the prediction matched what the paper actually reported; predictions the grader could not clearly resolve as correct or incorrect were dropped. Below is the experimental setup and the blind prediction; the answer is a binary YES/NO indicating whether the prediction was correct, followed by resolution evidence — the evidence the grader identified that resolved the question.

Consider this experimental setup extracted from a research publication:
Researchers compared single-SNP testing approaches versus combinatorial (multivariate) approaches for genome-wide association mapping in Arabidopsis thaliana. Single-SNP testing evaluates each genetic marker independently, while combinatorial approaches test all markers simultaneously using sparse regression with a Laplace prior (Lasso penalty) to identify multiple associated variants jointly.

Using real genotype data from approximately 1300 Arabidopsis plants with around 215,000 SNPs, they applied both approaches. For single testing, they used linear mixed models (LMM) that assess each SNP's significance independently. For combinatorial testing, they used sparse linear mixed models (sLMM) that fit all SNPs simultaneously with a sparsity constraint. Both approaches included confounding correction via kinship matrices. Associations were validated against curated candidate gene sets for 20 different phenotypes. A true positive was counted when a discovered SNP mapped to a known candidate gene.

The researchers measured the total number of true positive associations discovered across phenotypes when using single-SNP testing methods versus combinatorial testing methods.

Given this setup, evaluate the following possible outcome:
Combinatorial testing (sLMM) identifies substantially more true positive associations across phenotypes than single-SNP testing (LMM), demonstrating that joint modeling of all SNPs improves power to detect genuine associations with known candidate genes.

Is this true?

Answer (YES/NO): YES